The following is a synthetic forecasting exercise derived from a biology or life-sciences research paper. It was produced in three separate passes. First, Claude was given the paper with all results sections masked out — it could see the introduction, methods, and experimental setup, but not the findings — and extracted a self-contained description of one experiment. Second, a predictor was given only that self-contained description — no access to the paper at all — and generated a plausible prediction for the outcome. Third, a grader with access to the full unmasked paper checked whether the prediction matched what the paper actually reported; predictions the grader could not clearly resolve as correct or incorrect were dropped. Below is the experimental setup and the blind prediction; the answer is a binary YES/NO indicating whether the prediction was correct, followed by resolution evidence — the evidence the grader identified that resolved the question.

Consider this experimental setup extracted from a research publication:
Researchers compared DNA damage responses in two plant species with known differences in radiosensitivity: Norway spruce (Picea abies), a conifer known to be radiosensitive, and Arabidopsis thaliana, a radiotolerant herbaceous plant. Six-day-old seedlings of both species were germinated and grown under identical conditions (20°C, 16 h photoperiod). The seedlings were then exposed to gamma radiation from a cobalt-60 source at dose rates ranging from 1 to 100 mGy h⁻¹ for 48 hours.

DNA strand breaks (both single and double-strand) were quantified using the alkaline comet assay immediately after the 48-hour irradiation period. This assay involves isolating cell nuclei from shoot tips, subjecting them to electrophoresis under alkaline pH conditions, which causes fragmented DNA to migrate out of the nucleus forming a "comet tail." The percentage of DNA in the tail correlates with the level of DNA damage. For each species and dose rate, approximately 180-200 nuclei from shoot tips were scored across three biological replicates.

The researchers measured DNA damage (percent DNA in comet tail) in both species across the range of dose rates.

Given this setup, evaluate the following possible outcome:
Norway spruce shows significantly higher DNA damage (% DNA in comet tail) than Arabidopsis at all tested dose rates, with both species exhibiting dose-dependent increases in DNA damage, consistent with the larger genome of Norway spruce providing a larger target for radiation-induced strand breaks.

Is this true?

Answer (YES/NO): YES